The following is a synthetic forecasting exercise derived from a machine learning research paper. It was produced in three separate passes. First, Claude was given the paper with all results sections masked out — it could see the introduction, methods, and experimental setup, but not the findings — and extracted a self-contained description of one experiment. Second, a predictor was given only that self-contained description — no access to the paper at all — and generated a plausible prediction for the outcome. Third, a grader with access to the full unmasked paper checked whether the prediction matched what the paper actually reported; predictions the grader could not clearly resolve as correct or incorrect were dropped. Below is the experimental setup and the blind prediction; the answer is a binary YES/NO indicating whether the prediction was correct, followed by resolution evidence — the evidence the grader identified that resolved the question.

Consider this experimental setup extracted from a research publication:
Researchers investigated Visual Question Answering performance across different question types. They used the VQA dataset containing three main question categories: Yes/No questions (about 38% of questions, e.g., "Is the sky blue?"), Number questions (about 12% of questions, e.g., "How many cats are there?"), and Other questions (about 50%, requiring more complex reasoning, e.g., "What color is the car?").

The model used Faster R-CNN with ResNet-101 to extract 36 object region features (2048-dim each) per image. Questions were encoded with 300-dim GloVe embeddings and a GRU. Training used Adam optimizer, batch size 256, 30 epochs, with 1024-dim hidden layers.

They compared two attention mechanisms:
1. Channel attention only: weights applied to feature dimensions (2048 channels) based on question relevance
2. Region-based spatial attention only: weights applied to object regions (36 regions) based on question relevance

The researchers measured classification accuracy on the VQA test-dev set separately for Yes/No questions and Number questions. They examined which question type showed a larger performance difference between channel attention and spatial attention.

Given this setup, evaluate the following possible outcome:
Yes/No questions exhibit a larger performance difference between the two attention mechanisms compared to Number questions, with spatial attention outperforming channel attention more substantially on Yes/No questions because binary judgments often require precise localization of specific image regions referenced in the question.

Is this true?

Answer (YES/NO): YES